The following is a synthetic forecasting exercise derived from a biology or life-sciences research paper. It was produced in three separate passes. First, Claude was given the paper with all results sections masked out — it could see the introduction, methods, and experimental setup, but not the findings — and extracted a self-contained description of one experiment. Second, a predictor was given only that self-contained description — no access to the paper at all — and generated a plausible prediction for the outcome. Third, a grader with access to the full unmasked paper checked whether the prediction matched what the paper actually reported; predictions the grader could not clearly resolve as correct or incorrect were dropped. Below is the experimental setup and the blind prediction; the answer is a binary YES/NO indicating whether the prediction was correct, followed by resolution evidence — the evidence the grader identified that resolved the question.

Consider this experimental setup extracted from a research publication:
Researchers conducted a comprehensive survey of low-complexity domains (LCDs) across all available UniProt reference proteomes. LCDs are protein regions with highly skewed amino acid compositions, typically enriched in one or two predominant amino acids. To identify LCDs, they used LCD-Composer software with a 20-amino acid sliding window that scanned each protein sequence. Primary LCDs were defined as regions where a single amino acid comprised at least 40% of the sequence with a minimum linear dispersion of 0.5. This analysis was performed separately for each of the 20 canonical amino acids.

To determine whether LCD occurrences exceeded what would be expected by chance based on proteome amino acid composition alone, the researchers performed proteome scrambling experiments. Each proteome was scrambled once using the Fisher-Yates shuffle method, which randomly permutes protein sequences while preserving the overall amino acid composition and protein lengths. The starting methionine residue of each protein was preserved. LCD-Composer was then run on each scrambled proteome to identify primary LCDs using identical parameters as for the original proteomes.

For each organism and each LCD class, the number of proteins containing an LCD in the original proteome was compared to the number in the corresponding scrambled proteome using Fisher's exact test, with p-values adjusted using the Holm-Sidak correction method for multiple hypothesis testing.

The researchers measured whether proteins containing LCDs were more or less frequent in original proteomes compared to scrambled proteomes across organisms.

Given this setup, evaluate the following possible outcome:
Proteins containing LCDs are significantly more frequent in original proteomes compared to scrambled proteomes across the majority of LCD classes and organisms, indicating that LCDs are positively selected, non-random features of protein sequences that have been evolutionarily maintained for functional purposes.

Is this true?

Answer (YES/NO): NO